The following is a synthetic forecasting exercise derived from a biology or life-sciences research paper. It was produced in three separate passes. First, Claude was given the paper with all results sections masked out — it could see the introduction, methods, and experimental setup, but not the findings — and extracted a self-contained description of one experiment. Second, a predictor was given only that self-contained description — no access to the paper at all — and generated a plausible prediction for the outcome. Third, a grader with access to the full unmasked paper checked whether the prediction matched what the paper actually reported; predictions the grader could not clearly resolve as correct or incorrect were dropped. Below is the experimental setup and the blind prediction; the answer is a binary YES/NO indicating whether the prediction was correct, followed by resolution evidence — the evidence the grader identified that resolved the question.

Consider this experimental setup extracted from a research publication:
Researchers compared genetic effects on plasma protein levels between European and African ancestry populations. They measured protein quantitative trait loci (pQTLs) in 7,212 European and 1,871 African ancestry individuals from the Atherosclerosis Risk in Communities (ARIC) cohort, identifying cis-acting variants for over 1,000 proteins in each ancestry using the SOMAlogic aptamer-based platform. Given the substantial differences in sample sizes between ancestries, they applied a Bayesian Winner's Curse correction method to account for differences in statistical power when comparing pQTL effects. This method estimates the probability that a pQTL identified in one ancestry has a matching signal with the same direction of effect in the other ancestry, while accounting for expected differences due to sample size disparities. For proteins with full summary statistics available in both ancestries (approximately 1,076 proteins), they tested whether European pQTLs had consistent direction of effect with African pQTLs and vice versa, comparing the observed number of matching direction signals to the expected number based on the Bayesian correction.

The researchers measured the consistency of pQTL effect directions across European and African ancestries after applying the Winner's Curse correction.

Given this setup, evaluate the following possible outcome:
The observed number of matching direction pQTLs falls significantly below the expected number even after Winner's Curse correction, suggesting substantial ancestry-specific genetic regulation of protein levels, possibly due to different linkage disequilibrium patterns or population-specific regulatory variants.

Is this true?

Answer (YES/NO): NO